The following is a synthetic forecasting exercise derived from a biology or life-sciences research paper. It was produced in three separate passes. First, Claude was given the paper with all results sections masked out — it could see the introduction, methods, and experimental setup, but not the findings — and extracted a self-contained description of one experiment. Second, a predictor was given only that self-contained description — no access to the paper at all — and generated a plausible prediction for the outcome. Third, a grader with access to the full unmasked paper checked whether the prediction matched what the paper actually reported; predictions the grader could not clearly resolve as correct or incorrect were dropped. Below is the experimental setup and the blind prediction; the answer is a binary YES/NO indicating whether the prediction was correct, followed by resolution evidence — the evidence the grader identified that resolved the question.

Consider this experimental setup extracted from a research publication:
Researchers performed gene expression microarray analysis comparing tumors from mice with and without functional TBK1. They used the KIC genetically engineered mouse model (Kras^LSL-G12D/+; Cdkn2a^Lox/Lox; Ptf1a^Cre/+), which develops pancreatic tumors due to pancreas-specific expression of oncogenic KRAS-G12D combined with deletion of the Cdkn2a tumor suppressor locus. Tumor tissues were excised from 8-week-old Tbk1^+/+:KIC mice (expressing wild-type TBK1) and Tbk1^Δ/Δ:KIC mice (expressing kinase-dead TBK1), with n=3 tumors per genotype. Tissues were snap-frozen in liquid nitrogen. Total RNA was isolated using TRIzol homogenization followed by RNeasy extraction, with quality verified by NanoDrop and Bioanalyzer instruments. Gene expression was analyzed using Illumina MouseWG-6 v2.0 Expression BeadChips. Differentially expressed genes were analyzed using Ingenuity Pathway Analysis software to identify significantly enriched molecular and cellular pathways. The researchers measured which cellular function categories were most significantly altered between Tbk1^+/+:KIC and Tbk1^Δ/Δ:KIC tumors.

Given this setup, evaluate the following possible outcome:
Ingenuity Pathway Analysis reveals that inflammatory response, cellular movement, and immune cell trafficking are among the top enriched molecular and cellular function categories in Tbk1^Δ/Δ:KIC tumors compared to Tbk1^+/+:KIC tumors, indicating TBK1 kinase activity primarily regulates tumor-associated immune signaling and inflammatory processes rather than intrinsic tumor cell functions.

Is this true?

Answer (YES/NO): NO